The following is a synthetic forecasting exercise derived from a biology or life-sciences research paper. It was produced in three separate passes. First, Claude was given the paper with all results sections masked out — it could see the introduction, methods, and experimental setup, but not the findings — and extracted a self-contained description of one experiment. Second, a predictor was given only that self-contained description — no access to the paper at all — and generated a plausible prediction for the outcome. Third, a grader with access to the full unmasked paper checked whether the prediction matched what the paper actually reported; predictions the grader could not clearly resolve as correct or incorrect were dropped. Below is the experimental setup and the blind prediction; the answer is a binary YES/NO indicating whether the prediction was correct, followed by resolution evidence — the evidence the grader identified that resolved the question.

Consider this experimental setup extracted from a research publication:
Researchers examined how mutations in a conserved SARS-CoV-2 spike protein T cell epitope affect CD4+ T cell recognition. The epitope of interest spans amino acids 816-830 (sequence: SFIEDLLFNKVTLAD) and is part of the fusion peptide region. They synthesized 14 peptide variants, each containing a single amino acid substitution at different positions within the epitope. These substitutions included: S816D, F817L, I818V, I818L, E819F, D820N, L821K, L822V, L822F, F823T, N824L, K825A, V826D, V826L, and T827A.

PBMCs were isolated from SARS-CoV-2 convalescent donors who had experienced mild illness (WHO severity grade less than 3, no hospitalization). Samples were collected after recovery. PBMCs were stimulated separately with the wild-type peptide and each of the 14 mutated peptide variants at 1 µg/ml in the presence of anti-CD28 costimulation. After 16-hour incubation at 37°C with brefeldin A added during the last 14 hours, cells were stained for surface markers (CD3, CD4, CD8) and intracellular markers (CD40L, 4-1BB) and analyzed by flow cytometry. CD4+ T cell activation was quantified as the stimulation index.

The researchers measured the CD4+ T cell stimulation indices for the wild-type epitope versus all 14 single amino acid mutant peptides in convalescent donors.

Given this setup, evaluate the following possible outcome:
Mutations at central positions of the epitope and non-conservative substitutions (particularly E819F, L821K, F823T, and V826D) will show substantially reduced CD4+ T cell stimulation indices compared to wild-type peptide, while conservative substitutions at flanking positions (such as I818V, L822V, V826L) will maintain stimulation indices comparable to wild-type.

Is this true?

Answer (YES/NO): NO